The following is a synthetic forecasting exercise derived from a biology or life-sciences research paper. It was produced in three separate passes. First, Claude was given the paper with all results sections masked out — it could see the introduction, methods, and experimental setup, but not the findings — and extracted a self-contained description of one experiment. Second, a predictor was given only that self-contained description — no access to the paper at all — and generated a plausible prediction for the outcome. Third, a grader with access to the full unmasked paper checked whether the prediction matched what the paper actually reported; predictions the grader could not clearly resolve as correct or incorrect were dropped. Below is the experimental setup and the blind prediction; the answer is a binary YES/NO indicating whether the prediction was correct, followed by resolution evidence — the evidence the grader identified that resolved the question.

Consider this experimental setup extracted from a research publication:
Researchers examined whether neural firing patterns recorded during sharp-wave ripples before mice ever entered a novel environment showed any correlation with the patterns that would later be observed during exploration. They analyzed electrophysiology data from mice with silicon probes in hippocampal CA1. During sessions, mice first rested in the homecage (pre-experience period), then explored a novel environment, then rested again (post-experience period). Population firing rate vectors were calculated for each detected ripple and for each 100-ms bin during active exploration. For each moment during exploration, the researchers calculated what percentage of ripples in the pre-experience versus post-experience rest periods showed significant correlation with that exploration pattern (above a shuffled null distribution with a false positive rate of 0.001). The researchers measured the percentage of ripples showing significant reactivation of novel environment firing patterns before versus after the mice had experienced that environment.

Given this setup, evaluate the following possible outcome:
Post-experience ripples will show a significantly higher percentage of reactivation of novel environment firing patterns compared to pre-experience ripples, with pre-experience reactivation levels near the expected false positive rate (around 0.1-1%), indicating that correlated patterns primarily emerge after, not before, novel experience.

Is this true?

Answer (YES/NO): YES